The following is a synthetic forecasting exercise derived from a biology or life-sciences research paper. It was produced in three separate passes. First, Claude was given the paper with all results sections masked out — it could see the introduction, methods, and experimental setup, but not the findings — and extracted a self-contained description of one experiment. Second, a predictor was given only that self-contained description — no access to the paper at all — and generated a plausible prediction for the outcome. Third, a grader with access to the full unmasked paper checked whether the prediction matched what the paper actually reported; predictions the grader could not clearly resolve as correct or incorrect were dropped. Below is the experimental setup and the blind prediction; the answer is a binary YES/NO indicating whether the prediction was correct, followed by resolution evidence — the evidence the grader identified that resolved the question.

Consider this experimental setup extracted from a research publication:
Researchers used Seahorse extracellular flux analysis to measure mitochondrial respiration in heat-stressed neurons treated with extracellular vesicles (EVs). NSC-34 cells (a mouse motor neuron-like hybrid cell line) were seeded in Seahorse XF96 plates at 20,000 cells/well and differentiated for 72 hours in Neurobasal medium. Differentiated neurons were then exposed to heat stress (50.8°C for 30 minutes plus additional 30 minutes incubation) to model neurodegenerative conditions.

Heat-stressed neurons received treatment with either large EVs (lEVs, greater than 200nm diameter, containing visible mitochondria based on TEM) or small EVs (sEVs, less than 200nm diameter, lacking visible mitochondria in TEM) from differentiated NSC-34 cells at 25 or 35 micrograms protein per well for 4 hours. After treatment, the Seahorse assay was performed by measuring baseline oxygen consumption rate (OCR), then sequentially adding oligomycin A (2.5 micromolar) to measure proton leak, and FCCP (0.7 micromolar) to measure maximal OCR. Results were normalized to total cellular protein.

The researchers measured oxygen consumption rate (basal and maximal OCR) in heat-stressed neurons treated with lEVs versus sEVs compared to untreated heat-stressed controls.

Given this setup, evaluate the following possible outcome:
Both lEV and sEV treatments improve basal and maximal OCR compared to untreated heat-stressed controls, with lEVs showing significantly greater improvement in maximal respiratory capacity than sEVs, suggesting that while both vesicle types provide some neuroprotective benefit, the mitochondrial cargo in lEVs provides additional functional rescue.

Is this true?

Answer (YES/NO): NO